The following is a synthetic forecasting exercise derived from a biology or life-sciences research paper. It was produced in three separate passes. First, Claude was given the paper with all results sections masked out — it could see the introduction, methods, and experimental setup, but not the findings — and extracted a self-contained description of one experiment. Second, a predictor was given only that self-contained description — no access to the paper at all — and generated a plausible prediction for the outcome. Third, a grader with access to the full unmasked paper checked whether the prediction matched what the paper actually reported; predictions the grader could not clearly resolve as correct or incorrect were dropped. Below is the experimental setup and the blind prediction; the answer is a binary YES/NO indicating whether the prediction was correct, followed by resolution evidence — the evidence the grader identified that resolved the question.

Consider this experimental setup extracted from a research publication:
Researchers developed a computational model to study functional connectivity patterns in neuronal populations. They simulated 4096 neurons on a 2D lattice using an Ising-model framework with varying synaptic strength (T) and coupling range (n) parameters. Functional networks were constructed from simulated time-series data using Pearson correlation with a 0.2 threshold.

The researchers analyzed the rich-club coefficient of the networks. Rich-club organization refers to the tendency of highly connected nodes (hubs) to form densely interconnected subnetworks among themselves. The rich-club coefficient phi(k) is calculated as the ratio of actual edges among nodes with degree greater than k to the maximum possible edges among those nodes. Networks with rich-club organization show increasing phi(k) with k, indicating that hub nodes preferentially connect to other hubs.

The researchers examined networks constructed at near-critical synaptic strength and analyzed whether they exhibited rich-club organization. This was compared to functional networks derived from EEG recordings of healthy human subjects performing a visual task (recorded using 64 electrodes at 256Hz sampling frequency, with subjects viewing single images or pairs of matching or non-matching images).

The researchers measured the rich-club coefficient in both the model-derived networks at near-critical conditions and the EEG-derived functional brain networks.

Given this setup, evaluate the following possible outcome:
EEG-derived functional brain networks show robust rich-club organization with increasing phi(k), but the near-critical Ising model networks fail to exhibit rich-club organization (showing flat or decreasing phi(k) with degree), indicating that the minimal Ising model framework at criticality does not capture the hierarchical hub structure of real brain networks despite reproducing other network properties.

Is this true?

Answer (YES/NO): NO